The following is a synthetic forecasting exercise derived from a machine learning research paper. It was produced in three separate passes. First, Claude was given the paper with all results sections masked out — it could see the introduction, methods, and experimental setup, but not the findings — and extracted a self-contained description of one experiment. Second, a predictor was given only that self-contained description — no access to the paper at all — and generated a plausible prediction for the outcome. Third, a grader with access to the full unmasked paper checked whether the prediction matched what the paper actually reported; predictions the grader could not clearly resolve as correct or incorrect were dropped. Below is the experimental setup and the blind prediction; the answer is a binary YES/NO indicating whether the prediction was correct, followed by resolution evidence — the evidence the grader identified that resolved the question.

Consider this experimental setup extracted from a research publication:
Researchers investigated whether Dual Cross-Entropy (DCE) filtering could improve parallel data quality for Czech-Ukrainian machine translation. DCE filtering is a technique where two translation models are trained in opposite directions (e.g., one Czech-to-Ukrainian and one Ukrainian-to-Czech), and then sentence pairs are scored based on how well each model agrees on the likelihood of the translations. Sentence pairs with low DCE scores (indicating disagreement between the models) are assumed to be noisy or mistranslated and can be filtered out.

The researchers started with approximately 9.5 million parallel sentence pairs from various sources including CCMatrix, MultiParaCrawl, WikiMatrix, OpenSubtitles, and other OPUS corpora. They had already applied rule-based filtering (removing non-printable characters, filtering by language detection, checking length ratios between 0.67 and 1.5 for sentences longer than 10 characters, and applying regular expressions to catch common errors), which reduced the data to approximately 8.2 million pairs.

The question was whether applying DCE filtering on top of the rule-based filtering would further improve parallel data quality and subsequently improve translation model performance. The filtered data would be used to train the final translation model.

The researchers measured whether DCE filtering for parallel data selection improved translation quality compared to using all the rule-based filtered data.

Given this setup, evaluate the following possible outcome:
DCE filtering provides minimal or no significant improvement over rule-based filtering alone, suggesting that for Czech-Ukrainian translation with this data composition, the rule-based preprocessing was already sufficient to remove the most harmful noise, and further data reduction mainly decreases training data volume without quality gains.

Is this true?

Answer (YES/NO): YES